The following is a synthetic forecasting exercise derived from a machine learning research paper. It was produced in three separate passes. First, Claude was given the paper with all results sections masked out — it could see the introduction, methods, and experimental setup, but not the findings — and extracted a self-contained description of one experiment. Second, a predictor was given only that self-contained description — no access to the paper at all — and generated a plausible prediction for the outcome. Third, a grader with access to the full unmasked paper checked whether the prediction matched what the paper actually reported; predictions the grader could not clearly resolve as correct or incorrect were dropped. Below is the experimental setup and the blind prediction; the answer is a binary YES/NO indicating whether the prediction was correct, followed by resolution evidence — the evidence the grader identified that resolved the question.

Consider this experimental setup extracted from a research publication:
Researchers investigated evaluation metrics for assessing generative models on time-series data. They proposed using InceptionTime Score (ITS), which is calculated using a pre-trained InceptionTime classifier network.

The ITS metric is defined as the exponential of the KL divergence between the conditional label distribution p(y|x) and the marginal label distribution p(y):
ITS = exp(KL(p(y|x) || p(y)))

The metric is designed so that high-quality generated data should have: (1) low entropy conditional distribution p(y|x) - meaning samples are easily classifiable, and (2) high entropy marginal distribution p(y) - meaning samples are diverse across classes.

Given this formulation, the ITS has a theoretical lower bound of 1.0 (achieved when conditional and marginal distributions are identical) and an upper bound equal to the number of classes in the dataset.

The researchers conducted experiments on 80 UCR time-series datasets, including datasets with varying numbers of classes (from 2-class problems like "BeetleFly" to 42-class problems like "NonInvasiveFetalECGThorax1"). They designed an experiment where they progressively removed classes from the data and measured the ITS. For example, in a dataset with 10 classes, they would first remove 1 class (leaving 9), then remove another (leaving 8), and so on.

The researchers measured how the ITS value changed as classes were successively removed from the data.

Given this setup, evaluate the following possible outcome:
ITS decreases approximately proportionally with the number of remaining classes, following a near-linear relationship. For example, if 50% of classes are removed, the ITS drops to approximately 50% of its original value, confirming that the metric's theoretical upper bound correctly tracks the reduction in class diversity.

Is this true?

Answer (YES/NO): YES